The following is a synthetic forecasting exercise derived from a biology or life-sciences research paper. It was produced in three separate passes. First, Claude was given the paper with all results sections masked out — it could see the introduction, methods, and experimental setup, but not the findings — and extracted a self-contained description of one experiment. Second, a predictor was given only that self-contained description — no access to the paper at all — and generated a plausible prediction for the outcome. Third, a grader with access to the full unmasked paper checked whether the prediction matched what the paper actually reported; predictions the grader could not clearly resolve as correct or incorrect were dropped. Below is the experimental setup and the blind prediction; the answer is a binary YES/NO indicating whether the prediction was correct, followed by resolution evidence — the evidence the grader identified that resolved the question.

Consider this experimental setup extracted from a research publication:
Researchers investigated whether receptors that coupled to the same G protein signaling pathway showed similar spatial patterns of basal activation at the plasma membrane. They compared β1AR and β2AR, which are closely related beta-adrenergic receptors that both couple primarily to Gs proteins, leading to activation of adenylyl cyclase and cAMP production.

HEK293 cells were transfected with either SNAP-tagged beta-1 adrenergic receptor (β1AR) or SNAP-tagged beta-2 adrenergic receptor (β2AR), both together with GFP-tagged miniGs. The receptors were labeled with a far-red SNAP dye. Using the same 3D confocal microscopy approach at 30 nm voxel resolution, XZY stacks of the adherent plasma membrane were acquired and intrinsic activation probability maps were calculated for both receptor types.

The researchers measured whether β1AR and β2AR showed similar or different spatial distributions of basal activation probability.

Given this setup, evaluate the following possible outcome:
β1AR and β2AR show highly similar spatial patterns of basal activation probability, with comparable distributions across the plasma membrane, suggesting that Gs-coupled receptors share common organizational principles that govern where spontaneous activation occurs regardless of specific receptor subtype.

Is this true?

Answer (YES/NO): NO